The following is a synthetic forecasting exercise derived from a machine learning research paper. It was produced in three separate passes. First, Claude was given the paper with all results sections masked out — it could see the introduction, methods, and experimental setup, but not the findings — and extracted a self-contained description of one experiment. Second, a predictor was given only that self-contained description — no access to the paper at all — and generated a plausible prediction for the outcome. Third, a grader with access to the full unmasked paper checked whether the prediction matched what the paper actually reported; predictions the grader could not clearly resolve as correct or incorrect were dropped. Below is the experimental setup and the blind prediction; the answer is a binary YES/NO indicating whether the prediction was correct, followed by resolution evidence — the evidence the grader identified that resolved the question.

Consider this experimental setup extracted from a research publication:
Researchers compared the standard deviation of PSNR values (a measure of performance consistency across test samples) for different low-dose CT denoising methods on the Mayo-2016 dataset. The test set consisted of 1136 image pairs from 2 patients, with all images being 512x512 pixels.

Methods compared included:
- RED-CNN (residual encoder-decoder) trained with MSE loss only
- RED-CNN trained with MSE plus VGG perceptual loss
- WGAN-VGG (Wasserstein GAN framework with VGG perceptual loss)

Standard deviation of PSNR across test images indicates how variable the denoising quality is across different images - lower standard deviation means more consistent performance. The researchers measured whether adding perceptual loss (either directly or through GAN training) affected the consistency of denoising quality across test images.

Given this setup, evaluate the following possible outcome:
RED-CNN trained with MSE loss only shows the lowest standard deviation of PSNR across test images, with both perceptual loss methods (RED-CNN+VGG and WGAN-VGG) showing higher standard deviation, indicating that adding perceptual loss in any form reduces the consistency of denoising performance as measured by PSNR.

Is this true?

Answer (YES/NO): YES